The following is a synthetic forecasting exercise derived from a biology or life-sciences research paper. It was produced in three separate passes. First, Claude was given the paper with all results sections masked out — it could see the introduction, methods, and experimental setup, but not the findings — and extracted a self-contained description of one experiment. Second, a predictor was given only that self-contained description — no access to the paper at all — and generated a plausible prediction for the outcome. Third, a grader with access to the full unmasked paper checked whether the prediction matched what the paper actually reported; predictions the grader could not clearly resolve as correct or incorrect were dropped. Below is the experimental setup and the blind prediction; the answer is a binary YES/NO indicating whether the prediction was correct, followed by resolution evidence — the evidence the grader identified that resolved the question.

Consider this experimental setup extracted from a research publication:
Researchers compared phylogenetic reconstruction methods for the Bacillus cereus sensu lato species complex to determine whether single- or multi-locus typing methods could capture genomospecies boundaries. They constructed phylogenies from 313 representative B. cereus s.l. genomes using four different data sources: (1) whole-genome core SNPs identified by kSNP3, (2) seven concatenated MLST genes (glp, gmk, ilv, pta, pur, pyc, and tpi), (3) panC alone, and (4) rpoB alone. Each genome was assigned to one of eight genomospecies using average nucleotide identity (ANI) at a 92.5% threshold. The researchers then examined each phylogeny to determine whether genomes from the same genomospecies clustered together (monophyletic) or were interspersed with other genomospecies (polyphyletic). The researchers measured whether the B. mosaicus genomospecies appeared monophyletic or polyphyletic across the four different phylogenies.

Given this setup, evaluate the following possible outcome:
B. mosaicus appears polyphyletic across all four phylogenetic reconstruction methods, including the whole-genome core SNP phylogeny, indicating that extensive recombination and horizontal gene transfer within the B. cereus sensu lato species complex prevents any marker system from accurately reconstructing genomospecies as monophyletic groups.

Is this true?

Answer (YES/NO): NO